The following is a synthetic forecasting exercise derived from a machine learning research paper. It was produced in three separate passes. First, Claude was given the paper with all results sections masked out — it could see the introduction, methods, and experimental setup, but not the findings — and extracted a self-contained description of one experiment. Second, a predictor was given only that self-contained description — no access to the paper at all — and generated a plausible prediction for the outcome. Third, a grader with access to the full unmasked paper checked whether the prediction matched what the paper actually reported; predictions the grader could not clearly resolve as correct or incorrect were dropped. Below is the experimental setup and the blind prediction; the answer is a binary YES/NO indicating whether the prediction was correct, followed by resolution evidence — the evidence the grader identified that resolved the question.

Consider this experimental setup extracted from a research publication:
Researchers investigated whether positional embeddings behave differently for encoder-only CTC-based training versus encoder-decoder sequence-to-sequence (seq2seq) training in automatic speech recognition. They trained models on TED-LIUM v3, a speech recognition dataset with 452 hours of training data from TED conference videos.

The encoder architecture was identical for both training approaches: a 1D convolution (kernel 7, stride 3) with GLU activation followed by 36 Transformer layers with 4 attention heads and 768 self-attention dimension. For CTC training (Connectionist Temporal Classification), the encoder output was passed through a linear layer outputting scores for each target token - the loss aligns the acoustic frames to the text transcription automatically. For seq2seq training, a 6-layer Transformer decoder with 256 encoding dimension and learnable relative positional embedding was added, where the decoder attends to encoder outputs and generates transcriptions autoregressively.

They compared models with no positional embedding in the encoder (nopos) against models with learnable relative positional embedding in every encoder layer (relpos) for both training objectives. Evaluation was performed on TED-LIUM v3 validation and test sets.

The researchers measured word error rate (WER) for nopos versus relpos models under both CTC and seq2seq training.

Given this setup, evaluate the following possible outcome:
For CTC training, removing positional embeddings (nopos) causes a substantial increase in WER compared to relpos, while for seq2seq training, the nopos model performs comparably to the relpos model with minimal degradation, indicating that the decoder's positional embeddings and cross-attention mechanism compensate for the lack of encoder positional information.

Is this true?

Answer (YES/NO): NO